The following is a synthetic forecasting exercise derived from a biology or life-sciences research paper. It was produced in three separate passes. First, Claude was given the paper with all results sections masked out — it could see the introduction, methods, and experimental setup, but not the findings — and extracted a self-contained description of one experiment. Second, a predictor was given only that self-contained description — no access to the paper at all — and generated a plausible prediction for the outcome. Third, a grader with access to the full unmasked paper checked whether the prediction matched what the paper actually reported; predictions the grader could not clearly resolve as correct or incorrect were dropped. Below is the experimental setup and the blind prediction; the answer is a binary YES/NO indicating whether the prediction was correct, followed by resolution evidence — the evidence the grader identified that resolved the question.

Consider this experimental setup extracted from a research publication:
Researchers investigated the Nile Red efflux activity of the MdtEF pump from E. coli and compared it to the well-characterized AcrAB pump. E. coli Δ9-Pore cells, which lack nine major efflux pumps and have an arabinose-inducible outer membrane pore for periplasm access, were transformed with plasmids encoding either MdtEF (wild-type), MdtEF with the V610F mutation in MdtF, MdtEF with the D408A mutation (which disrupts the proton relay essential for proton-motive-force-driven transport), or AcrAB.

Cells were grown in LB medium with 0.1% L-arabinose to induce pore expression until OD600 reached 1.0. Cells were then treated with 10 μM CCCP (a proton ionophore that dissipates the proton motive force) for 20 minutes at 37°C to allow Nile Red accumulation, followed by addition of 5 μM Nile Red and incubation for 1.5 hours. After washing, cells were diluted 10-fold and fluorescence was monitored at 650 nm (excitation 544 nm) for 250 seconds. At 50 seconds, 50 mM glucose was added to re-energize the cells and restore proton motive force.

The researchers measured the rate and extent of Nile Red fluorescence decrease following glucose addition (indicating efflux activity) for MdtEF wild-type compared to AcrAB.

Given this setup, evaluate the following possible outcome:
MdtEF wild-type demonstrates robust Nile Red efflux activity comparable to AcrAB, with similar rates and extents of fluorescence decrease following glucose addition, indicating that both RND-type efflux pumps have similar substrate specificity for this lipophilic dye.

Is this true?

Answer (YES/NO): NO